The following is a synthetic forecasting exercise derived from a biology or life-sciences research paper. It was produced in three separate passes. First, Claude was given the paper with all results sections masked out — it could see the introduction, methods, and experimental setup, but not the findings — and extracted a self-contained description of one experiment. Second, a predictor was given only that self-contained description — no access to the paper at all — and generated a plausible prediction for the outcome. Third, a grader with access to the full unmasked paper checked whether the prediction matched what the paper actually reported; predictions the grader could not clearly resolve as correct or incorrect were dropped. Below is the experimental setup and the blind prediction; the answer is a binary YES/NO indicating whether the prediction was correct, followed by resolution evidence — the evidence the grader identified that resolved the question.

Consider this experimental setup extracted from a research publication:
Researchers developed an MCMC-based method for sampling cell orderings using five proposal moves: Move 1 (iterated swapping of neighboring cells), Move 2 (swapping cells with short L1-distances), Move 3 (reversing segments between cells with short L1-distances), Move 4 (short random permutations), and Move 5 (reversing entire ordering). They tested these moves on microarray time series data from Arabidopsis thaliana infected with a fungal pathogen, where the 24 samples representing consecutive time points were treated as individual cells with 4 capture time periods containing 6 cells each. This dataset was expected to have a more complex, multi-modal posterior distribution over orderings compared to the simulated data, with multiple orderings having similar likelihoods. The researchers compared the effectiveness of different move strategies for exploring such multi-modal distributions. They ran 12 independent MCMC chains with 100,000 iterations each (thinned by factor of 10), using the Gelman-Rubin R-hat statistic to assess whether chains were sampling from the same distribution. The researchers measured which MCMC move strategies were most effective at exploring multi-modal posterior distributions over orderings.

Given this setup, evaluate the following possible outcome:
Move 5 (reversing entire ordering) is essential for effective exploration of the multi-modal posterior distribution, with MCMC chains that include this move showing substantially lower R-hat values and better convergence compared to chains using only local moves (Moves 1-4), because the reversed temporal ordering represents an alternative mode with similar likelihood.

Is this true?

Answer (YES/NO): NO